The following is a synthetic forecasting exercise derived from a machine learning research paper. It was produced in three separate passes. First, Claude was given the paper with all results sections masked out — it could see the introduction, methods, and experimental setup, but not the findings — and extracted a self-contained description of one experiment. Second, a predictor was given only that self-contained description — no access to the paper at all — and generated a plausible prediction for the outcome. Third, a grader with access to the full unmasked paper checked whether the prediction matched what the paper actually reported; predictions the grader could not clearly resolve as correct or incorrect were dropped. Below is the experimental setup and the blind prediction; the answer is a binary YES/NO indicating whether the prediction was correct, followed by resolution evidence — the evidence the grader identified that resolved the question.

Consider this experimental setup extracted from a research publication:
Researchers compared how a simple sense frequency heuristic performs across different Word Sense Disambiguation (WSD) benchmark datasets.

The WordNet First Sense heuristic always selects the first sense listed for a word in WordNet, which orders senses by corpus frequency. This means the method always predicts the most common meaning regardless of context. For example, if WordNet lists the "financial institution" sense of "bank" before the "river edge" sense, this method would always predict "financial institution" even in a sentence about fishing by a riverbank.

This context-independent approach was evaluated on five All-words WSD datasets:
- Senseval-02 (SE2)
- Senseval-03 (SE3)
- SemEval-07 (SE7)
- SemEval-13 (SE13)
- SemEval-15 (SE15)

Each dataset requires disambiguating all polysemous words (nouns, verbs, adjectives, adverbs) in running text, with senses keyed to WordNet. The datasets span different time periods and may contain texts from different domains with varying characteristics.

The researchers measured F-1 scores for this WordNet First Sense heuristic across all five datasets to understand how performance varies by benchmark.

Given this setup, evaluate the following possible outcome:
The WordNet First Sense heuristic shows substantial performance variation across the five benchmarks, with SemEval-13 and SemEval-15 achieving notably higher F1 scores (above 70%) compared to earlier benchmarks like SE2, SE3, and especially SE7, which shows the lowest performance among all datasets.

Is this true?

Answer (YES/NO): NO